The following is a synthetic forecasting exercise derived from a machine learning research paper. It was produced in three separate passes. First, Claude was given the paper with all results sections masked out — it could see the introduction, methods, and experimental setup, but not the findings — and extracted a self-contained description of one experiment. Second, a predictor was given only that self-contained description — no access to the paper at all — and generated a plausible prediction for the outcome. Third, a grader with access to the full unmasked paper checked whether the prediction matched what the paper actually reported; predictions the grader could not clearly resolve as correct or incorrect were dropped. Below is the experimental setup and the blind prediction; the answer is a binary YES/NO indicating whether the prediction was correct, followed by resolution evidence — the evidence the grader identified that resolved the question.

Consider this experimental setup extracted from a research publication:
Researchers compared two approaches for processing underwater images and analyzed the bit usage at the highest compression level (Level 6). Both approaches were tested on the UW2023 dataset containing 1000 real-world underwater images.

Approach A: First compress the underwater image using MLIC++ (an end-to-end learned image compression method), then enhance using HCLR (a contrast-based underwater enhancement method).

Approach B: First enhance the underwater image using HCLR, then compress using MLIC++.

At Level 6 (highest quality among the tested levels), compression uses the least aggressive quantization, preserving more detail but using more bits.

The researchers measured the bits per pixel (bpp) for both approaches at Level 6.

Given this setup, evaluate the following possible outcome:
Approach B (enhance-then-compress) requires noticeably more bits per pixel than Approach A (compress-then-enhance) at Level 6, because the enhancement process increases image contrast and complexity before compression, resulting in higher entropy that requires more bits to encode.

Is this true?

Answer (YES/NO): YES